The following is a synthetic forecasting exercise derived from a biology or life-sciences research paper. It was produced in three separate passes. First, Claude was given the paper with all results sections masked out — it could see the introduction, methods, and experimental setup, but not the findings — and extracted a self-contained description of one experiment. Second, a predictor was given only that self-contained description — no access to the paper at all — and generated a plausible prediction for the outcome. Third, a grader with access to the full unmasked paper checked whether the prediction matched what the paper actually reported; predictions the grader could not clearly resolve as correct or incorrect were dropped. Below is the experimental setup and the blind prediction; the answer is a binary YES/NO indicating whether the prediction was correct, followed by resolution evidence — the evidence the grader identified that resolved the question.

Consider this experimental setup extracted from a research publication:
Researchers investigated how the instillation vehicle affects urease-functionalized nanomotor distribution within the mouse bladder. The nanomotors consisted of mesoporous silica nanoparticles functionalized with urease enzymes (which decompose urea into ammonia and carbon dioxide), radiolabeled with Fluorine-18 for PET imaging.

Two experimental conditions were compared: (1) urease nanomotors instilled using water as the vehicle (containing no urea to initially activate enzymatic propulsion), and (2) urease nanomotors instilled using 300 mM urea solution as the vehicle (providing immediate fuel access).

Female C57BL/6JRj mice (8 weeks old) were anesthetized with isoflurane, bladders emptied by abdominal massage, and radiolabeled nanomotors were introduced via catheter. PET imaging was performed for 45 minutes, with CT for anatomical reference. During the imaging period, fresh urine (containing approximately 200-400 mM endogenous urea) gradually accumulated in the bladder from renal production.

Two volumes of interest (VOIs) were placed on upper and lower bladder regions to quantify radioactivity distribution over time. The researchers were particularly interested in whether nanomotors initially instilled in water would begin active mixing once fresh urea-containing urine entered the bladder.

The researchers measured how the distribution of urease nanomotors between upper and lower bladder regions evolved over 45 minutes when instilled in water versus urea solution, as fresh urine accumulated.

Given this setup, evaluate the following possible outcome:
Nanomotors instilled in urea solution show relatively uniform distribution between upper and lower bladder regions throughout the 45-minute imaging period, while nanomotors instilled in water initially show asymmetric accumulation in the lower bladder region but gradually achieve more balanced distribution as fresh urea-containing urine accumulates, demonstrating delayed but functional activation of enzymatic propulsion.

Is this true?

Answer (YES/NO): NO